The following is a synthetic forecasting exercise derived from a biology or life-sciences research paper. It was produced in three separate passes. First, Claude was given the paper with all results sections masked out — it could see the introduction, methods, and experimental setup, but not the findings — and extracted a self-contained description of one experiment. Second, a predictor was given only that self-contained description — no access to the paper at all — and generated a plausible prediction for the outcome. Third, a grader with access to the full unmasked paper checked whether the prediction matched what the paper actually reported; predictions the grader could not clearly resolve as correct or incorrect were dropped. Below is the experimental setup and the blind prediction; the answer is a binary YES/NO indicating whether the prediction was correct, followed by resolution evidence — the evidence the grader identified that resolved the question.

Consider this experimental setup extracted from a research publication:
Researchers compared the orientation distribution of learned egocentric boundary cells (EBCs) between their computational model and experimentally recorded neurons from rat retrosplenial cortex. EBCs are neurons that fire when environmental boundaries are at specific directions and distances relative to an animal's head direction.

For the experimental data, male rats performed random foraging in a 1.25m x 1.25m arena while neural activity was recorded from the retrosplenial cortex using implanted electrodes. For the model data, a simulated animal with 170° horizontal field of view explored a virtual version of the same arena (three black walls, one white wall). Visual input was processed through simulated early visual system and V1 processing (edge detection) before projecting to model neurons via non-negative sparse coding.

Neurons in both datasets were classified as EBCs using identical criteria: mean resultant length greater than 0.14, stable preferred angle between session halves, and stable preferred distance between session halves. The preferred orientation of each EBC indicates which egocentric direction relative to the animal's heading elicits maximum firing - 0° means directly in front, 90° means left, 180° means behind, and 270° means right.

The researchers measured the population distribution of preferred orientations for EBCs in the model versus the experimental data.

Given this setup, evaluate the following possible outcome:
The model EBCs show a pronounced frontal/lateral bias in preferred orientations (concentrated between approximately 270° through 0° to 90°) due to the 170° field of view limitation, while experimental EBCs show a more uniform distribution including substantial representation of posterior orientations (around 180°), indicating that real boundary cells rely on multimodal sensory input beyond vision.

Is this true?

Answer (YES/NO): NO